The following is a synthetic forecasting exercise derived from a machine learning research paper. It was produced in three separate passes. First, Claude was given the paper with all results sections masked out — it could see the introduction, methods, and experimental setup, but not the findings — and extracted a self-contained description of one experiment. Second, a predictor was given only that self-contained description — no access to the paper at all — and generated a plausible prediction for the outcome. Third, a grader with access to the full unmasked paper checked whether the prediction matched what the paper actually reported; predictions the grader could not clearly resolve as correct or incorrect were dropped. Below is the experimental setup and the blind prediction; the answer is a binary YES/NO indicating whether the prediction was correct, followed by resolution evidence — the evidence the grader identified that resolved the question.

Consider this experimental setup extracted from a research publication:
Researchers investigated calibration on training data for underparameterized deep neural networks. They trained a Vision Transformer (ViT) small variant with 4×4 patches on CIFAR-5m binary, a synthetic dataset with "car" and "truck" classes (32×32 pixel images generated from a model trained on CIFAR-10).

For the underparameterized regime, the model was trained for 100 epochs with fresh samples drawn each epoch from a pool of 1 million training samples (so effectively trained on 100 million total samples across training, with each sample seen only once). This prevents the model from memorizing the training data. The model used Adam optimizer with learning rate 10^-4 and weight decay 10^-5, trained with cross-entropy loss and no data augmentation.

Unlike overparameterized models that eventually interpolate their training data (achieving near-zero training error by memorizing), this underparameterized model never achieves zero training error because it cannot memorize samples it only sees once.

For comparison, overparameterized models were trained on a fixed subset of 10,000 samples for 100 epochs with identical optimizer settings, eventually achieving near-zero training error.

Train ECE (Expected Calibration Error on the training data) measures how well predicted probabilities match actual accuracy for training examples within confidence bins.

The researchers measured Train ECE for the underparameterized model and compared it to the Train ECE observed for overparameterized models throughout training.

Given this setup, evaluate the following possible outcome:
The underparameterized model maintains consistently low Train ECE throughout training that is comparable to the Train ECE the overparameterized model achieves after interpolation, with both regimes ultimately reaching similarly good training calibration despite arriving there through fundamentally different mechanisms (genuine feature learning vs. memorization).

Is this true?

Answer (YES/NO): NO